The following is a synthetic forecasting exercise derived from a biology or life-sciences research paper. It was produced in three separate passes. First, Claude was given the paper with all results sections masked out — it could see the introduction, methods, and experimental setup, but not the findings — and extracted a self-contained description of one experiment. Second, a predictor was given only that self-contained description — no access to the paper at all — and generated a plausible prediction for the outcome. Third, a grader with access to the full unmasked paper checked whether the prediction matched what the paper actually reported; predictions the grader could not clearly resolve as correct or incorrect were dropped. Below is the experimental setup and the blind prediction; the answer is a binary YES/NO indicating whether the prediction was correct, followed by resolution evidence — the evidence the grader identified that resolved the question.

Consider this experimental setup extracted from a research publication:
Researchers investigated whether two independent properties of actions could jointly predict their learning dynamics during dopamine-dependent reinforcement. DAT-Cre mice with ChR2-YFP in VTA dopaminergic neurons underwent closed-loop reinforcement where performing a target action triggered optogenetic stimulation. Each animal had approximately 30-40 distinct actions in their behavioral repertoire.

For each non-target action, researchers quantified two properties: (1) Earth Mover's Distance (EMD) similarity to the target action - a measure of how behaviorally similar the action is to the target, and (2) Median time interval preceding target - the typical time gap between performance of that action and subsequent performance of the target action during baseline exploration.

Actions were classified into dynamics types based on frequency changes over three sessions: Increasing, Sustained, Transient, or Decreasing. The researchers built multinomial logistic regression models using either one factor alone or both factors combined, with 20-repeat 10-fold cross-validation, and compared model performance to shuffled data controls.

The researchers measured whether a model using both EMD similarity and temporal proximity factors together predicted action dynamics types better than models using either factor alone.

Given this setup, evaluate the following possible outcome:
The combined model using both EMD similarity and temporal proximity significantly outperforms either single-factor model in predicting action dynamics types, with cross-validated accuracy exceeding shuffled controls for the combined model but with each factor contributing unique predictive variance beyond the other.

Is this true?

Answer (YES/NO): YES